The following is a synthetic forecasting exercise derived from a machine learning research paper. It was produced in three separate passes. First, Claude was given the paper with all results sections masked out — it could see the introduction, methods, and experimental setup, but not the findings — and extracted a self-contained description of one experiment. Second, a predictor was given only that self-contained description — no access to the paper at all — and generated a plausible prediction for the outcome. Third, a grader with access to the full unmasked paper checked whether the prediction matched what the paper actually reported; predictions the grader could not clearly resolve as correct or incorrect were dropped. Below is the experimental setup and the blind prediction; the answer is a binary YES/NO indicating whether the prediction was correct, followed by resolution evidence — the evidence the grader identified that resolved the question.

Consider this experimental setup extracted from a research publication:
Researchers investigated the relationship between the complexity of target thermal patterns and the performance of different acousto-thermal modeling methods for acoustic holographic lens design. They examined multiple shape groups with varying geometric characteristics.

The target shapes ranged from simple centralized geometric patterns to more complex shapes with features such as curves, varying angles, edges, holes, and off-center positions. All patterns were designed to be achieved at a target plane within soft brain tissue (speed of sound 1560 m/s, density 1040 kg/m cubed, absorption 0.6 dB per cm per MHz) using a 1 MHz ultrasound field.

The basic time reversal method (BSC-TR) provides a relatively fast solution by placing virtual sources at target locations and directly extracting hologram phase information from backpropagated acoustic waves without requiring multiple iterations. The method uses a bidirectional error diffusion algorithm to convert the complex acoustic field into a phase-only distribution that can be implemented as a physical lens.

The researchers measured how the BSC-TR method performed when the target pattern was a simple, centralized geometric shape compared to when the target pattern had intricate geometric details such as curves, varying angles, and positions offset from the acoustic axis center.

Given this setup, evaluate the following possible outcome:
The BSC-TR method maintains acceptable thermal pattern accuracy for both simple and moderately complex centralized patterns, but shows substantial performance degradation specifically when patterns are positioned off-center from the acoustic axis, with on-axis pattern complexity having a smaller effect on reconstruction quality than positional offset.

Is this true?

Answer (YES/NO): NO